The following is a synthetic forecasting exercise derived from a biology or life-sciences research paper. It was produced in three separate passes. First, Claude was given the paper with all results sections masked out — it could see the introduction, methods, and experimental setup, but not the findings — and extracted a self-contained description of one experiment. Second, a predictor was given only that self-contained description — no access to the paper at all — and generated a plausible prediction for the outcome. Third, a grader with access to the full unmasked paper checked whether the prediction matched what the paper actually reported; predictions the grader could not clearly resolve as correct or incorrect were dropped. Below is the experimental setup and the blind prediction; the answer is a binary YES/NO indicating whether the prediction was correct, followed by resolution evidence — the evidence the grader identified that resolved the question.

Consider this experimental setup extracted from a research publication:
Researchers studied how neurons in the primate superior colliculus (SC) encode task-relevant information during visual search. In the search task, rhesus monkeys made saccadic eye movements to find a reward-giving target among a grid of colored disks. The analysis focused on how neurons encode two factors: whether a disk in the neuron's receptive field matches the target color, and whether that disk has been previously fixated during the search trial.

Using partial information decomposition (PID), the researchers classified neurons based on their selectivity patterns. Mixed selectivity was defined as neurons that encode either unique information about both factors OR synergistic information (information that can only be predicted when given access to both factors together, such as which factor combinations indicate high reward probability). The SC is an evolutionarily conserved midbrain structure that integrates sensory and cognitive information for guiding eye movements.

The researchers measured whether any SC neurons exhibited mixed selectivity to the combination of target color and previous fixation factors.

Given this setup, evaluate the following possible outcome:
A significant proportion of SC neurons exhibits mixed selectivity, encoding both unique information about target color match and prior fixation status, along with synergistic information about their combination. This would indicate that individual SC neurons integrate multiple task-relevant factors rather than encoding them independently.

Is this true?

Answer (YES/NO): NO